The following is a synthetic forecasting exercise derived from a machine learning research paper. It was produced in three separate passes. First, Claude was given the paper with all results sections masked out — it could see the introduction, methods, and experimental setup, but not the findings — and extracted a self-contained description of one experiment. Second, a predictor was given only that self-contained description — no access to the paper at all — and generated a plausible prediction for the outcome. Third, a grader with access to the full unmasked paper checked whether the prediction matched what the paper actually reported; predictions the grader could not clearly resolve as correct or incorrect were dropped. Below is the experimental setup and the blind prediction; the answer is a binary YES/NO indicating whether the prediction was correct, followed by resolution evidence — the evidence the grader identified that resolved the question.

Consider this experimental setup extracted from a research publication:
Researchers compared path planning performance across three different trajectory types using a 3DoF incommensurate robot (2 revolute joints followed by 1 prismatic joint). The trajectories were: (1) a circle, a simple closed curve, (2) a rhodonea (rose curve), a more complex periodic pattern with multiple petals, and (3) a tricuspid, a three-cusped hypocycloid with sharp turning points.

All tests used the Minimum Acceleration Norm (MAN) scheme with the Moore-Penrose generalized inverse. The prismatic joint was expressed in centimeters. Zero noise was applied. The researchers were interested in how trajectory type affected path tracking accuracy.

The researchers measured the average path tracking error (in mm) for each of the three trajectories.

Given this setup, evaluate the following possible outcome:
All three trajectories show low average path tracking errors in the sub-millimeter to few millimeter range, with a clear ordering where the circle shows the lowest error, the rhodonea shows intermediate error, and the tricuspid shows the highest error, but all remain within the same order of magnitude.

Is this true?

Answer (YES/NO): NO